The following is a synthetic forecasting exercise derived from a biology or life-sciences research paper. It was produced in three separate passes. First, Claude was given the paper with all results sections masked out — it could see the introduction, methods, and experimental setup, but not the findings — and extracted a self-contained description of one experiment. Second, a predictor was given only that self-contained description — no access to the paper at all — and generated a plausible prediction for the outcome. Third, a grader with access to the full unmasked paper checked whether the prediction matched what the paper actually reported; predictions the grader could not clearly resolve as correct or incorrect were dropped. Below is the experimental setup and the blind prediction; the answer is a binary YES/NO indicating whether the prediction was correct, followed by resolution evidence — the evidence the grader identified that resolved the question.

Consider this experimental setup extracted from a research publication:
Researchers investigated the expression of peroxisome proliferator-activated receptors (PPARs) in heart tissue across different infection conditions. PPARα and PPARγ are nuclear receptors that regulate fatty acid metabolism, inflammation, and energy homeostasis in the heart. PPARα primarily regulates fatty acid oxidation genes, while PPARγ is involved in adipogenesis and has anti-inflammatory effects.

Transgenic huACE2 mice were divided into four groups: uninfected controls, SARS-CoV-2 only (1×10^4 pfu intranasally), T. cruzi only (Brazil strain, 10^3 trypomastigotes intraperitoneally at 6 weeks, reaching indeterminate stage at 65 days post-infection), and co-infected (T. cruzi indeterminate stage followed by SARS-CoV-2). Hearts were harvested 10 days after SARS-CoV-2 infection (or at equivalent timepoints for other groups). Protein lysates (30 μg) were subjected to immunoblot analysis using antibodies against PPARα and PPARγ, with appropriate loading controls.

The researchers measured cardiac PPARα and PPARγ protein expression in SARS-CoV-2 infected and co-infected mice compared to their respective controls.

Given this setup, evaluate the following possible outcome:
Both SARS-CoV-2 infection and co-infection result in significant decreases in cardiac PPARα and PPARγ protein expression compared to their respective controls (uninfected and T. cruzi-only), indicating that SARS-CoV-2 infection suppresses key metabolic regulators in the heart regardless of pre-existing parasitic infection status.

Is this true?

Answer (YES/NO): NO